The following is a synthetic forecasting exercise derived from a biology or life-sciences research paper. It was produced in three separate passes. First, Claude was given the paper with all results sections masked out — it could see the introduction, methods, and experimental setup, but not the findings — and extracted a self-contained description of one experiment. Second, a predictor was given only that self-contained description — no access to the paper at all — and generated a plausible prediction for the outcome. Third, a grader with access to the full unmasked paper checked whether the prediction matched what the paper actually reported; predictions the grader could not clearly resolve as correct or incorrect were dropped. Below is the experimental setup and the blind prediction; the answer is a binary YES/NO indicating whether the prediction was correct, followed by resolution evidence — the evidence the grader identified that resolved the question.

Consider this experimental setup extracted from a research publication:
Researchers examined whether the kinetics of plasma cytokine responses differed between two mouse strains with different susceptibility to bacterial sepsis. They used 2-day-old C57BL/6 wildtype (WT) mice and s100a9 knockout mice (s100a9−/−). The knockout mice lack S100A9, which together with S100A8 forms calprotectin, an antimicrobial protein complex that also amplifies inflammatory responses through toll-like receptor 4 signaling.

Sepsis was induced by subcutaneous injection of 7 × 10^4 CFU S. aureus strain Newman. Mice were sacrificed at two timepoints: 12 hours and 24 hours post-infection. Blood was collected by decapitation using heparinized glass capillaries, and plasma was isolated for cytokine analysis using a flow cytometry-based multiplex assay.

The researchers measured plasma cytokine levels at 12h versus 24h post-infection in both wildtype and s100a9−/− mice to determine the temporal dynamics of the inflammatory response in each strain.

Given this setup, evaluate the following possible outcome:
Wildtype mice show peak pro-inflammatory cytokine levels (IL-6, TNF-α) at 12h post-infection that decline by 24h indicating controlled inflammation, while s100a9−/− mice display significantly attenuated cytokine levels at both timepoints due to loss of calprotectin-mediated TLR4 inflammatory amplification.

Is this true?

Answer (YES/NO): NO